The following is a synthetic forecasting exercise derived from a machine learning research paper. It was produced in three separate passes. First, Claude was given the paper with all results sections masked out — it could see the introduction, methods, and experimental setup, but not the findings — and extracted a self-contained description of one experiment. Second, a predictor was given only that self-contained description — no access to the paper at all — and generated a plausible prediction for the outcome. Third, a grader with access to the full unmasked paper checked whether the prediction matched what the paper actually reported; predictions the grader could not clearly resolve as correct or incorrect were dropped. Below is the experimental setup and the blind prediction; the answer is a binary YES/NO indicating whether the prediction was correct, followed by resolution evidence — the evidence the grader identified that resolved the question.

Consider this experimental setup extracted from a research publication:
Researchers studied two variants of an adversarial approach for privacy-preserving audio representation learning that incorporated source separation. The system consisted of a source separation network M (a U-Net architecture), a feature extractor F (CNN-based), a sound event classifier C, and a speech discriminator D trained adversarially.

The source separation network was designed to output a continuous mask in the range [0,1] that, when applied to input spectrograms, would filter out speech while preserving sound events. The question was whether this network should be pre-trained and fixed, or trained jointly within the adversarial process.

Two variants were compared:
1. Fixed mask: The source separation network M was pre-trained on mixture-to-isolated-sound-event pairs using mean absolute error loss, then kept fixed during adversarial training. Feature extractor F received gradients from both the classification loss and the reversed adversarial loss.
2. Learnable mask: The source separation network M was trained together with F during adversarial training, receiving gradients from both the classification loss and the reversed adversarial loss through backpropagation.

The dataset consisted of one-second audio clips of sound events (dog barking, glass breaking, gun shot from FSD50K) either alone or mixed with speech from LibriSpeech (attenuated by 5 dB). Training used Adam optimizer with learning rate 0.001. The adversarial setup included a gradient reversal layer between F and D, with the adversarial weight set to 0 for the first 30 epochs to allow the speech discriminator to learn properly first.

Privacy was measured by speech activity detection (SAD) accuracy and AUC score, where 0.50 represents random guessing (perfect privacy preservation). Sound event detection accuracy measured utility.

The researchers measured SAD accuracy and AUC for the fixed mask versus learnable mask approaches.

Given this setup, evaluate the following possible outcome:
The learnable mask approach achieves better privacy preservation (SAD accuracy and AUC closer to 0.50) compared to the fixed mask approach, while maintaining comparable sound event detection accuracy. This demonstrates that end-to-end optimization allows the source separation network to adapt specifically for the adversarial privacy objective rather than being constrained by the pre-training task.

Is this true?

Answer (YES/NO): NO